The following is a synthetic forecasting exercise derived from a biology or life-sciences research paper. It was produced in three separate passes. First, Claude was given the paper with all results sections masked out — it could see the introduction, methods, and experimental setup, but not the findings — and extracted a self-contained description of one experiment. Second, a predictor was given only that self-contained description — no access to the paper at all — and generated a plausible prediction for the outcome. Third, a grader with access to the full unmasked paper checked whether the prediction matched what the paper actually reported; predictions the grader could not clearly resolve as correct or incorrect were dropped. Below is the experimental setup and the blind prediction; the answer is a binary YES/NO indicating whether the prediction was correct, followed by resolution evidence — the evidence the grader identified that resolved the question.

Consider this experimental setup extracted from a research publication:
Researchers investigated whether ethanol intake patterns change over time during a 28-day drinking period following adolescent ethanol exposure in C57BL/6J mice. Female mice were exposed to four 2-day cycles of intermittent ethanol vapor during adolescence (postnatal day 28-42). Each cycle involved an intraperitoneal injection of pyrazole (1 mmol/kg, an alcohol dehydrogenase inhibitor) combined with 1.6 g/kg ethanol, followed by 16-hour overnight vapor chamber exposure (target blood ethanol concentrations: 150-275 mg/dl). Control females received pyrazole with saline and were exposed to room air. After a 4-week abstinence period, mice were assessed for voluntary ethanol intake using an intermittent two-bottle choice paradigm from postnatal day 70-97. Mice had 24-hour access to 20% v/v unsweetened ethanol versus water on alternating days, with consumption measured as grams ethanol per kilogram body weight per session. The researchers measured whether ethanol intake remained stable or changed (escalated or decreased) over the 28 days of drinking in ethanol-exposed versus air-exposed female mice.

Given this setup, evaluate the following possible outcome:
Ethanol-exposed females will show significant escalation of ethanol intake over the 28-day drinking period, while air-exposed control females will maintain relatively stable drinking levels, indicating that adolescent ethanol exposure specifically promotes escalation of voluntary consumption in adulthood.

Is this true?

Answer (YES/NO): NO